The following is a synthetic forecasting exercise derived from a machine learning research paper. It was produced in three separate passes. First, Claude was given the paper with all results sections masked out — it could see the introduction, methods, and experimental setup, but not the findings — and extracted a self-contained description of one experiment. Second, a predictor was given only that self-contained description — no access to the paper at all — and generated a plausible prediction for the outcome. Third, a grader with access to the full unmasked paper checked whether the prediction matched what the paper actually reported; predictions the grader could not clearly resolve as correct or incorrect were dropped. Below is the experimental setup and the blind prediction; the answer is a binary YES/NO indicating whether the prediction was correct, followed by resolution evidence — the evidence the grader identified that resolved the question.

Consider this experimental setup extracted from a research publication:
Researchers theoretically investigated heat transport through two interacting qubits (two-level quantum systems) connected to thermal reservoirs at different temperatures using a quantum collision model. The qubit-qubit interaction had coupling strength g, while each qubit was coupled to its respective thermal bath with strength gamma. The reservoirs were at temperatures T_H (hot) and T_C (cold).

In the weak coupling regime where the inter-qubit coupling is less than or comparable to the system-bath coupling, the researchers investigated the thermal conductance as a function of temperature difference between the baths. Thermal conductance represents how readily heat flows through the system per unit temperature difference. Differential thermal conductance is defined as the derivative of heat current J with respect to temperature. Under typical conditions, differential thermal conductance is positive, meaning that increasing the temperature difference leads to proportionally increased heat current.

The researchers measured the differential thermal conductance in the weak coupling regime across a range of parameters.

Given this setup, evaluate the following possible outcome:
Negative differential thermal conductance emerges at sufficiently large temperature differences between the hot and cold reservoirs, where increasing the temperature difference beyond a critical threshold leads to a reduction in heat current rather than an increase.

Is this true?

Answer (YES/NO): YES